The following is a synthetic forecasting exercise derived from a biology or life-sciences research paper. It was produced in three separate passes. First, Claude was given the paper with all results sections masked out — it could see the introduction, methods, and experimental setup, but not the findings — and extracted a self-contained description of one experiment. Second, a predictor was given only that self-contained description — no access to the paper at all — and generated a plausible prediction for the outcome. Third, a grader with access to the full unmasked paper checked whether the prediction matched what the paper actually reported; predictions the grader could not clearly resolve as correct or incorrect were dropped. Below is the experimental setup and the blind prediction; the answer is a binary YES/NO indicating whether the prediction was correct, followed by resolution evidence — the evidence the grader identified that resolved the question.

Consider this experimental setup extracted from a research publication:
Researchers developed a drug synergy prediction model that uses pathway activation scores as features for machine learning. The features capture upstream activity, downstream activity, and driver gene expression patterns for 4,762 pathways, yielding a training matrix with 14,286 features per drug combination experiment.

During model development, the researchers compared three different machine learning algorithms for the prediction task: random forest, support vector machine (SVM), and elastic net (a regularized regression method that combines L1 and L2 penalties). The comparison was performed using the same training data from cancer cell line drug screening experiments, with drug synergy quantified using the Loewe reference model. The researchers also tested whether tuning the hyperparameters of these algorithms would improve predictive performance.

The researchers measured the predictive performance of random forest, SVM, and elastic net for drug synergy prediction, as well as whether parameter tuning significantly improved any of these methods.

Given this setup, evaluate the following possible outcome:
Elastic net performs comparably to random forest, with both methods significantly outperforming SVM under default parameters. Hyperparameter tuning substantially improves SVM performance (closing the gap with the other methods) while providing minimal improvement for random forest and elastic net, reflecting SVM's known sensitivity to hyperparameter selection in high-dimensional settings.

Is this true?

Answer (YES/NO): NO